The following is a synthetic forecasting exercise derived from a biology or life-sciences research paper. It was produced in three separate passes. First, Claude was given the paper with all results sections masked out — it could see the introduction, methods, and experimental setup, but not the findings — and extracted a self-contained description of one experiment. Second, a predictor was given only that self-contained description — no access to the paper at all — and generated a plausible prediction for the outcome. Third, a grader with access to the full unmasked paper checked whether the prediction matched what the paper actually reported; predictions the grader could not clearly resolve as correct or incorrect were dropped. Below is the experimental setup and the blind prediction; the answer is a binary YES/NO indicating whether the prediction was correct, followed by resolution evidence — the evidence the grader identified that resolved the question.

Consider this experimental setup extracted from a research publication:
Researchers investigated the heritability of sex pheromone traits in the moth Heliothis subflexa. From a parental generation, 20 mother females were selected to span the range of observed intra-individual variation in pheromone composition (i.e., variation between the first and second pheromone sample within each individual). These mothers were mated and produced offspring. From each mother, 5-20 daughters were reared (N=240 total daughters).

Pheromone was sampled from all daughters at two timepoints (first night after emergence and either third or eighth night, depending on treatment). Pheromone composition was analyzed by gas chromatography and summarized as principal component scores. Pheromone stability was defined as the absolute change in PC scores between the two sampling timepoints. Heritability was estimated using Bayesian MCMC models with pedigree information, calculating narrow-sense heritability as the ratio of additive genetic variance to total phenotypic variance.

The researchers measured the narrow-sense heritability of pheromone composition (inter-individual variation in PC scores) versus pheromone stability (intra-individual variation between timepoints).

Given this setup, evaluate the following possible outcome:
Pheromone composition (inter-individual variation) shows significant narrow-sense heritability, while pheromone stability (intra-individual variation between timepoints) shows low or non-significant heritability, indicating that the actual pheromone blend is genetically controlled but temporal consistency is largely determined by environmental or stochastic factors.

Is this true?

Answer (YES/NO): NO